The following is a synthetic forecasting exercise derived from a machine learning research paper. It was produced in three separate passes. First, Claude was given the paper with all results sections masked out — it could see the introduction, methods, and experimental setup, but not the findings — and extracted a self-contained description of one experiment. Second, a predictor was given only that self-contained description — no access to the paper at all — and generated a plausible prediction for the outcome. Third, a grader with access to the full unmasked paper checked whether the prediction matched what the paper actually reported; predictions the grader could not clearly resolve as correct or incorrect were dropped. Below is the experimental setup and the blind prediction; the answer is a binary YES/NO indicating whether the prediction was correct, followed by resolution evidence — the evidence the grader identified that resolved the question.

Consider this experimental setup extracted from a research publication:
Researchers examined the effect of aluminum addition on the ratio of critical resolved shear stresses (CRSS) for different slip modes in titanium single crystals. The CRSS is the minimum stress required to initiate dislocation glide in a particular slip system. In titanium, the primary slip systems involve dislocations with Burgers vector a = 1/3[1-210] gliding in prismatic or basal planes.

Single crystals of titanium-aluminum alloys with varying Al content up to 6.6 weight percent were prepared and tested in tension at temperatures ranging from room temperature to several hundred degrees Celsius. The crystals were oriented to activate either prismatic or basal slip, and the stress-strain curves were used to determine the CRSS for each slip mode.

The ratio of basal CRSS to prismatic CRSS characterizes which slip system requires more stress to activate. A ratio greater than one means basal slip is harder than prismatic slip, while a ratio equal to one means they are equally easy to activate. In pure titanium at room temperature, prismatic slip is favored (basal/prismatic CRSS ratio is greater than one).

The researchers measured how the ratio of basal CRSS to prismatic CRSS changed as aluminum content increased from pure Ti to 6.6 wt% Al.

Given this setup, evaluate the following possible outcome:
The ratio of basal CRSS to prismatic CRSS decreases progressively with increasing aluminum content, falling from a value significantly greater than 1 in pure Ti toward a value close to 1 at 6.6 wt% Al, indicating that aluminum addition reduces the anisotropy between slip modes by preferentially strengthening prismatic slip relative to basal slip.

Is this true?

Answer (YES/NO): YES